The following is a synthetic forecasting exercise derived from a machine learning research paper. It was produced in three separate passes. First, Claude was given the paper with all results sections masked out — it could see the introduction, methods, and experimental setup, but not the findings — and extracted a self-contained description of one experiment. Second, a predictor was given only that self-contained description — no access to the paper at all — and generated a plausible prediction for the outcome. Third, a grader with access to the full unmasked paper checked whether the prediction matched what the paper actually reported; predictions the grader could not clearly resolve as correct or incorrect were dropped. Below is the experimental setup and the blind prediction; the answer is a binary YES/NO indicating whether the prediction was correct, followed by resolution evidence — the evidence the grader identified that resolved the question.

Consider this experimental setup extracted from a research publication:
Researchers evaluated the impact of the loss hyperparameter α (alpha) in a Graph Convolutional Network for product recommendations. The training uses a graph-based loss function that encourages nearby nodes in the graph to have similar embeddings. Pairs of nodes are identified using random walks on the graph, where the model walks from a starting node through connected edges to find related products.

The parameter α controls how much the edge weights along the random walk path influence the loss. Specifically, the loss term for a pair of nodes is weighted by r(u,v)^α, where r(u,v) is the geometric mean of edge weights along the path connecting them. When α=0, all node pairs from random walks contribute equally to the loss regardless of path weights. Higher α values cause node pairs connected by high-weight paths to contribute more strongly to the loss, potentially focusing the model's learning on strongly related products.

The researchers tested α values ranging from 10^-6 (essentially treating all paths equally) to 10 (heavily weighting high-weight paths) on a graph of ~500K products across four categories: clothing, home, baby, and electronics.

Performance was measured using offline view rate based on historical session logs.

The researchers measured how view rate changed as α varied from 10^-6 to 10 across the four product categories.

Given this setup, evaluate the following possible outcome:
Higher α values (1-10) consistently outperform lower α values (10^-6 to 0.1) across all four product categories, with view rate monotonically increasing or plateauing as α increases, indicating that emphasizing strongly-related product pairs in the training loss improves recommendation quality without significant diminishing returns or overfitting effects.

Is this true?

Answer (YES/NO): NO